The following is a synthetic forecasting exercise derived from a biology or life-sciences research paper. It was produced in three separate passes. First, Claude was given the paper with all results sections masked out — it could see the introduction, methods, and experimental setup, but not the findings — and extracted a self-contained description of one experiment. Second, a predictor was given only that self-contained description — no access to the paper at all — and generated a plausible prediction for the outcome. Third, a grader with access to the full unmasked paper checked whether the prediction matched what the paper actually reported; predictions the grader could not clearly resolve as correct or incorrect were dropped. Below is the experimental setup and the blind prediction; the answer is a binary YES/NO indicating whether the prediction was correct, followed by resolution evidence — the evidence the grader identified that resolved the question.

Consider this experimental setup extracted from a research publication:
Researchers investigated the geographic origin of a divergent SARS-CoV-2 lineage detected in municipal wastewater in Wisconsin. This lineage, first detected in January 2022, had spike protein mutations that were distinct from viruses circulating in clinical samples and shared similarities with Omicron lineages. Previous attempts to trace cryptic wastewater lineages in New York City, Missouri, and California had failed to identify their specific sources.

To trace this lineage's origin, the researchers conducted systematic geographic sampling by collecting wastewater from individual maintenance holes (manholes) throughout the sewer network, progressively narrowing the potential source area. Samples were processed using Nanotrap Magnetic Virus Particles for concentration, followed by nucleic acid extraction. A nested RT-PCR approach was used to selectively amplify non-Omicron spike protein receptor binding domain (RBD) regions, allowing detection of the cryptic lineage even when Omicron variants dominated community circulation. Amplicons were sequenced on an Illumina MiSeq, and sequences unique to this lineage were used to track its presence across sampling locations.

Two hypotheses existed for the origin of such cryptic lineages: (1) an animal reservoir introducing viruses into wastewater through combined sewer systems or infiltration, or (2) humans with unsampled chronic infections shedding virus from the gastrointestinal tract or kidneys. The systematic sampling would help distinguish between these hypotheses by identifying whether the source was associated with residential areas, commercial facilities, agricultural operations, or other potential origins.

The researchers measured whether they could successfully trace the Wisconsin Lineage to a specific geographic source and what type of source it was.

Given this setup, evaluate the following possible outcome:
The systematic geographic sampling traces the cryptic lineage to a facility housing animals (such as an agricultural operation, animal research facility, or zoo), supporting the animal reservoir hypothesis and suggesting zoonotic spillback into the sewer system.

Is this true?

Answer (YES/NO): NO